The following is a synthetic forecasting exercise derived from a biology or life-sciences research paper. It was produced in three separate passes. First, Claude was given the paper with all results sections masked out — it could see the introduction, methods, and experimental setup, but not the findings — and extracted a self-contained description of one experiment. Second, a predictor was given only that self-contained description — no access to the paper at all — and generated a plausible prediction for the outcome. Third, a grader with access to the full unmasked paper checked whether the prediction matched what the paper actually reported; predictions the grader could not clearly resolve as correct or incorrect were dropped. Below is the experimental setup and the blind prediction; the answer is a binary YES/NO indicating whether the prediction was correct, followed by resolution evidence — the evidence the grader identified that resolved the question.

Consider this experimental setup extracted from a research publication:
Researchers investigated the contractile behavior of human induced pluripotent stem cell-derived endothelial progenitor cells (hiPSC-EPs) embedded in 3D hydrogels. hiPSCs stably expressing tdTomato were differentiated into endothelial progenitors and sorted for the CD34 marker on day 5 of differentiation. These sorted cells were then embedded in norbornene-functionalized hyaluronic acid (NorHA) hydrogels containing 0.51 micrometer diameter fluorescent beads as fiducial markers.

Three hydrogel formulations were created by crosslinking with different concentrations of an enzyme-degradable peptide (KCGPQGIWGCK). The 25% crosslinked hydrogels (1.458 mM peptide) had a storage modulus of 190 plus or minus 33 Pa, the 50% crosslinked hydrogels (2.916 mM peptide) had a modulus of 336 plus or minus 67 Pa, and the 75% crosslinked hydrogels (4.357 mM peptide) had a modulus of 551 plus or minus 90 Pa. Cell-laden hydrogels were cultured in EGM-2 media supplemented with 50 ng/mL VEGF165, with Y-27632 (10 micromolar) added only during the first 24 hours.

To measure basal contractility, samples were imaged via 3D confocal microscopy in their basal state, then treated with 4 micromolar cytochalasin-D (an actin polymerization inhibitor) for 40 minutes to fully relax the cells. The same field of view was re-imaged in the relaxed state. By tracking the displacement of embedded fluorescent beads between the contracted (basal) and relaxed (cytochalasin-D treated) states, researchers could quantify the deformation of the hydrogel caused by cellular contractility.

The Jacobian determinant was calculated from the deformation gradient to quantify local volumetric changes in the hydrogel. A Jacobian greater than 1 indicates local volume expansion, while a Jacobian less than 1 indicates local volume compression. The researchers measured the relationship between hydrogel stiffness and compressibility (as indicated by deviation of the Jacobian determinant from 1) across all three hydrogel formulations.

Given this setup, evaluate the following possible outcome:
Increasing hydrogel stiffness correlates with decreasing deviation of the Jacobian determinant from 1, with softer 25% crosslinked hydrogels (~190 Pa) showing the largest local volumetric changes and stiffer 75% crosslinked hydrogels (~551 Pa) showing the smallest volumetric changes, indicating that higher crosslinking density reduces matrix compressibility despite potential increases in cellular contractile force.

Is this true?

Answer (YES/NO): YES